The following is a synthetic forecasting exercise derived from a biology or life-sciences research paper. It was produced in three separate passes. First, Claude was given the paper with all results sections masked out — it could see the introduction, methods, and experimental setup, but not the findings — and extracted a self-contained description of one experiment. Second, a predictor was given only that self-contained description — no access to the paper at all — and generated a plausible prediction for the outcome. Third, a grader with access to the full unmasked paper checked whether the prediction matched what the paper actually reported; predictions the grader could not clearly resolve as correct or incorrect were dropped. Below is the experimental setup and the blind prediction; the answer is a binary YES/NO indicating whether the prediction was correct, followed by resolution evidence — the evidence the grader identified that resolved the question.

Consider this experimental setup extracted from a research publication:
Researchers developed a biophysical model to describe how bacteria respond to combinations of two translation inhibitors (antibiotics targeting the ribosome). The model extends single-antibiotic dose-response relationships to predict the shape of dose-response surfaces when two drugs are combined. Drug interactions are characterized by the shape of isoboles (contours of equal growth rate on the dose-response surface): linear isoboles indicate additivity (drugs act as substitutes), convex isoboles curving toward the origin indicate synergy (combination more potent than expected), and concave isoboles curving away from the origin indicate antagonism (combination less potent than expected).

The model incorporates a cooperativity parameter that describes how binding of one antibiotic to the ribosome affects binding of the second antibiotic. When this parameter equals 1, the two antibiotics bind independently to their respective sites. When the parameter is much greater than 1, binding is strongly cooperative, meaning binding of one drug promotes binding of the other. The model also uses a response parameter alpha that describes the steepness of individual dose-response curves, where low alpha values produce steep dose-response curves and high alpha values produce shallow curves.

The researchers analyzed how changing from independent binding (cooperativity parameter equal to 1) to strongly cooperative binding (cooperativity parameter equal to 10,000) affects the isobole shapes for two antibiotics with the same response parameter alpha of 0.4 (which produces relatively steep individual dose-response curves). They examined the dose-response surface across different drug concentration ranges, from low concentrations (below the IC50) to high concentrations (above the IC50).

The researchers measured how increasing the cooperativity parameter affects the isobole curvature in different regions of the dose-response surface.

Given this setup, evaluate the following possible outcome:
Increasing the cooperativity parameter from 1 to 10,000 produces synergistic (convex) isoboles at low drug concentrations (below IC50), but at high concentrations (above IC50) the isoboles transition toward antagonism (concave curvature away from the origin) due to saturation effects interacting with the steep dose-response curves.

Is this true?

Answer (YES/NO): NO